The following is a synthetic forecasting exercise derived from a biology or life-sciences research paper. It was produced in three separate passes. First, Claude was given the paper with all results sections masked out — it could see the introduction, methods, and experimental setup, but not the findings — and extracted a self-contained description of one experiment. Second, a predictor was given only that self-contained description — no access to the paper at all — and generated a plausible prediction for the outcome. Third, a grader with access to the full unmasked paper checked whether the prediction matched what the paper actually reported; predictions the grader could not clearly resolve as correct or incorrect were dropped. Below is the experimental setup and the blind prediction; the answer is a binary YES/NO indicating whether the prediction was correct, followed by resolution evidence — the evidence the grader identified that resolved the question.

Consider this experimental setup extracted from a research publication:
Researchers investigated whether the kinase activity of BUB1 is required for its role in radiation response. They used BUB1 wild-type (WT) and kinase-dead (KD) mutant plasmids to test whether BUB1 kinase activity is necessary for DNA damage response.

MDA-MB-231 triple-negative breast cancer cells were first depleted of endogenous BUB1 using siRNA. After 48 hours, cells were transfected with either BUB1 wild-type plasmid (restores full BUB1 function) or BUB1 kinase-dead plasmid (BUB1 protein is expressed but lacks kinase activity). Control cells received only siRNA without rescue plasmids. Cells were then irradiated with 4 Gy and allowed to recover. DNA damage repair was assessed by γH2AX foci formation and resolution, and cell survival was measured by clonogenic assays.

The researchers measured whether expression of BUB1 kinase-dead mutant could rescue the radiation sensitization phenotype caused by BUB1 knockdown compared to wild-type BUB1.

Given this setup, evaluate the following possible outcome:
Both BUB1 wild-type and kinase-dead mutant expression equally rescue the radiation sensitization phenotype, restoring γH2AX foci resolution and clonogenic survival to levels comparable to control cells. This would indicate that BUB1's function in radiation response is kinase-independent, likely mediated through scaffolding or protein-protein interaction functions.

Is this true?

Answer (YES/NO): NO